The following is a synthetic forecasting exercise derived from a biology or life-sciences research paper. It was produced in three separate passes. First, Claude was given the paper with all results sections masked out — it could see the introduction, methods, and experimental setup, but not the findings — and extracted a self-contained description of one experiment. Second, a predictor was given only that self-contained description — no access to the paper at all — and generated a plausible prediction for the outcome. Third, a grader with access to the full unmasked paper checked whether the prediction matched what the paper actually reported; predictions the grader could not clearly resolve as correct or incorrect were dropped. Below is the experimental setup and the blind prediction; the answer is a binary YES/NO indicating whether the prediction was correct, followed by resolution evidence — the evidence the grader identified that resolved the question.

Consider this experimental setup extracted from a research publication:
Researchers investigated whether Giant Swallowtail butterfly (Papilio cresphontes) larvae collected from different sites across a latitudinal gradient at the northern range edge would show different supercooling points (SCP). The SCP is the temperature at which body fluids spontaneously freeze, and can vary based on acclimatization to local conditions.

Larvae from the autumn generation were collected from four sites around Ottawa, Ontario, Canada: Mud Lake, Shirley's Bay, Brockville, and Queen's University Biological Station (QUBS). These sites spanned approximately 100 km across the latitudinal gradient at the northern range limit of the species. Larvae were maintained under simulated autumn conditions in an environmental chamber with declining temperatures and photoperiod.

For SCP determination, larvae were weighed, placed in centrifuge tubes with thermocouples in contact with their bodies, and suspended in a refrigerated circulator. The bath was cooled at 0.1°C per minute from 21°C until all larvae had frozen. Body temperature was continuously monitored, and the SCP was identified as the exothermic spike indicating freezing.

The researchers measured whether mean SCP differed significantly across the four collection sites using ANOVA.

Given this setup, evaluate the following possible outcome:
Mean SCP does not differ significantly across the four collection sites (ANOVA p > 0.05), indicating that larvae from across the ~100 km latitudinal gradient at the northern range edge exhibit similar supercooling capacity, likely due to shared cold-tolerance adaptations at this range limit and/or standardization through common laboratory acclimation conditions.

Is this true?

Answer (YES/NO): YES